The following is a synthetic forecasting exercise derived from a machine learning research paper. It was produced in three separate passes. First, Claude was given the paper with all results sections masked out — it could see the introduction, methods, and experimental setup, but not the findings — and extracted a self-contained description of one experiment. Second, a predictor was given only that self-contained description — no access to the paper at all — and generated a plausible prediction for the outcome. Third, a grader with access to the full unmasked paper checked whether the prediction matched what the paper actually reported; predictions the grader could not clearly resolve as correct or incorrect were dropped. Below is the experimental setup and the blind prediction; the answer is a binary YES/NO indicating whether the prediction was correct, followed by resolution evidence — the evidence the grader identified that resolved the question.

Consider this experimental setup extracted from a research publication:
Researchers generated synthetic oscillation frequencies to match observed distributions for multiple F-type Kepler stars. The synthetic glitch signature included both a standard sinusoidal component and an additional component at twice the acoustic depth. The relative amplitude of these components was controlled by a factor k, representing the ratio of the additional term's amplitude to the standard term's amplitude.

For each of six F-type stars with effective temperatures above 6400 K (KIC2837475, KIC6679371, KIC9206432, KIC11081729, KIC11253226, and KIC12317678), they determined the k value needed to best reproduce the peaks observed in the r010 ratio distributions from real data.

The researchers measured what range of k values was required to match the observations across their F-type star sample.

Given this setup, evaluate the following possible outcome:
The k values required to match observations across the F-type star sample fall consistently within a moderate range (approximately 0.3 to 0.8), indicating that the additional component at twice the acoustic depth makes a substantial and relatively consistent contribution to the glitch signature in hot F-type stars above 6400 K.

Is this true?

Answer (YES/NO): NO